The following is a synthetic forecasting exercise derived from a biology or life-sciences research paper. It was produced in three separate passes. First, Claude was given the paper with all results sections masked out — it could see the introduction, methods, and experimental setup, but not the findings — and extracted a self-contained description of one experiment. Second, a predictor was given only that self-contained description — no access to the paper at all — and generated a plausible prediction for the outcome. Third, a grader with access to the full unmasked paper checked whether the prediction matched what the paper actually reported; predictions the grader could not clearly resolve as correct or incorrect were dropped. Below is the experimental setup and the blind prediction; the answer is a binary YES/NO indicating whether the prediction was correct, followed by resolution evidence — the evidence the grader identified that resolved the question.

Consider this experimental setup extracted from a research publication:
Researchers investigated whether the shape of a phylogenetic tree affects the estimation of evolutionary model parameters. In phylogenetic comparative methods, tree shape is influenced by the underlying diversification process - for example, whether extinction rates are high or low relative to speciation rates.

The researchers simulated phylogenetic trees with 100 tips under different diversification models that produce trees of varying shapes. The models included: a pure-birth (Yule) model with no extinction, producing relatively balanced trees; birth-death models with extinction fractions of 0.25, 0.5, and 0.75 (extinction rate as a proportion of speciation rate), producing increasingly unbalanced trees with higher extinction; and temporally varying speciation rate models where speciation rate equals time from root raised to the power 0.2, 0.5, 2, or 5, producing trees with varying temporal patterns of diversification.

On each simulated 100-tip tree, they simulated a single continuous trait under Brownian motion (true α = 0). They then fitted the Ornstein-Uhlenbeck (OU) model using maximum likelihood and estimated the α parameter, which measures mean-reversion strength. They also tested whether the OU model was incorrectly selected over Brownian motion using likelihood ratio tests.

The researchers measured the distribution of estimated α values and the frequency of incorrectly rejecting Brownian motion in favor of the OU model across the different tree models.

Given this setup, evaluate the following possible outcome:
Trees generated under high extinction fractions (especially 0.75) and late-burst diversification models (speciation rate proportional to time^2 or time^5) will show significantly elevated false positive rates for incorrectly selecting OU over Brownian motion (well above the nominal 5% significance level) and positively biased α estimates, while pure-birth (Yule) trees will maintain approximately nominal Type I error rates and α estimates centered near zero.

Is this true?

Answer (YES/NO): NO